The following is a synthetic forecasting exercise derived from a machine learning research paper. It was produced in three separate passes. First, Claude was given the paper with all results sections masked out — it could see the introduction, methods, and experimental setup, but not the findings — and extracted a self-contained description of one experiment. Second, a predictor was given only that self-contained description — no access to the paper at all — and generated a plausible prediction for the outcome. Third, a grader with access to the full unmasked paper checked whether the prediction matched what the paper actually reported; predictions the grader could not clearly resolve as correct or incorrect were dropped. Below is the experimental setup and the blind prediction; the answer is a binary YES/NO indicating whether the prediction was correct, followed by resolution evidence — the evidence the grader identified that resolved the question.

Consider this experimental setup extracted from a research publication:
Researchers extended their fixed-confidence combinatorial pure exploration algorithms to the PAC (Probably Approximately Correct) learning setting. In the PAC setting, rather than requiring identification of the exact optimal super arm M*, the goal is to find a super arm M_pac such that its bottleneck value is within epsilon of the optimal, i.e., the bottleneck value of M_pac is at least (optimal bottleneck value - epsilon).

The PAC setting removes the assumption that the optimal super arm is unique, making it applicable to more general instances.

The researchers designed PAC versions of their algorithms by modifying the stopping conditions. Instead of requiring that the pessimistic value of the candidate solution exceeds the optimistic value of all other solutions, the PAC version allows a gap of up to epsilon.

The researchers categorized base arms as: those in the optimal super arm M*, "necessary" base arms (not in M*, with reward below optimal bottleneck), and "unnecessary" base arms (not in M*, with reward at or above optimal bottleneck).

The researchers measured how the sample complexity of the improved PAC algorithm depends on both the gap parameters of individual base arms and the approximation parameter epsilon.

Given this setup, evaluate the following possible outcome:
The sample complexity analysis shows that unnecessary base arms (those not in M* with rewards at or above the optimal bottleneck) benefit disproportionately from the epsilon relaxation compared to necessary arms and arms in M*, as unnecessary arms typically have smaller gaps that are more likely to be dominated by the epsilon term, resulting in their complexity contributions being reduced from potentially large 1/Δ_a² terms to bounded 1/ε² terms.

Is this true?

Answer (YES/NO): NO